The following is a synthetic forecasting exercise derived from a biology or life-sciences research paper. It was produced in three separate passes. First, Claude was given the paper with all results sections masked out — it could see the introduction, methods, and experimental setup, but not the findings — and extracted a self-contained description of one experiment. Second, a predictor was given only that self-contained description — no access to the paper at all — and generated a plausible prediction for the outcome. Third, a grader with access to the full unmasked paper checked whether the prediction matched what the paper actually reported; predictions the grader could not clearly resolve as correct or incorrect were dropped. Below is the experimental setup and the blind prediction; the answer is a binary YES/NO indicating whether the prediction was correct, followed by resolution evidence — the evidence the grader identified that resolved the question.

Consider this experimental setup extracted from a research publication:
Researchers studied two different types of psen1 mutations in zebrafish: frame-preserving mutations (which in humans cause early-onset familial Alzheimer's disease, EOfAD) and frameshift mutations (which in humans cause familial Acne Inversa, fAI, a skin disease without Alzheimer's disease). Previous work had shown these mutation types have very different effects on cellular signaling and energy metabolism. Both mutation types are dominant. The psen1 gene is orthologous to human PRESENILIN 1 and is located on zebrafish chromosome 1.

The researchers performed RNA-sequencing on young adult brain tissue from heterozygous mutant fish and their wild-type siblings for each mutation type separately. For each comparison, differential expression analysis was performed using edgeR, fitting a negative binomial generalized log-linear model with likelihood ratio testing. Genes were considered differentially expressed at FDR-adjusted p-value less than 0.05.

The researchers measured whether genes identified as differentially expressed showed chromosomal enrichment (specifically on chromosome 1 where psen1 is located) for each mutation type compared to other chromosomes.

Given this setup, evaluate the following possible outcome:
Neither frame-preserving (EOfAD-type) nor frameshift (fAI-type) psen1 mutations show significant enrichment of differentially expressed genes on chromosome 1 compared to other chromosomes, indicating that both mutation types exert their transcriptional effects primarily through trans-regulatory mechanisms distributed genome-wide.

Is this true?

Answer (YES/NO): NO